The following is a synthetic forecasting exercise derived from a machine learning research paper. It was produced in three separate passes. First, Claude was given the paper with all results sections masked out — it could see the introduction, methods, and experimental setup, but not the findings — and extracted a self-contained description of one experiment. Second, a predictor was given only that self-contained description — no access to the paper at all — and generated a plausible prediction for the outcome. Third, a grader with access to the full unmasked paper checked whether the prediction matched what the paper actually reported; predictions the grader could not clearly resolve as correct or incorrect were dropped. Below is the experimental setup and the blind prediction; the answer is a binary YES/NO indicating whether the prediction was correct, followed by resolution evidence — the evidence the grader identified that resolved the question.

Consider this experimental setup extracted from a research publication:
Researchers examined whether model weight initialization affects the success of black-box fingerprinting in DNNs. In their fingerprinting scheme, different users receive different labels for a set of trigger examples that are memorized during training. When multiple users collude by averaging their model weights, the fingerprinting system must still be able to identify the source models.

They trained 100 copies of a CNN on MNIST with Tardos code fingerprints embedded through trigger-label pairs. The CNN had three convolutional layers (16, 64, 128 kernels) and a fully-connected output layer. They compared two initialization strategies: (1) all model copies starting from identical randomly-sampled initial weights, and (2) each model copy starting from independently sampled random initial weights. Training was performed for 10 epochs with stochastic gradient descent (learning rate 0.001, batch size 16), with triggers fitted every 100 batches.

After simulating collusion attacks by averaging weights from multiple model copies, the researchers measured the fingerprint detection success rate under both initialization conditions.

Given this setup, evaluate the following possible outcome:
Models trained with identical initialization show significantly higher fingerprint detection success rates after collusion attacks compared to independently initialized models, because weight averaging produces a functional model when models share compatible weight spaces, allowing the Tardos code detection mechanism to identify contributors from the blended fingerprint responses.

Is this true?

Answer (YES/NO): YES